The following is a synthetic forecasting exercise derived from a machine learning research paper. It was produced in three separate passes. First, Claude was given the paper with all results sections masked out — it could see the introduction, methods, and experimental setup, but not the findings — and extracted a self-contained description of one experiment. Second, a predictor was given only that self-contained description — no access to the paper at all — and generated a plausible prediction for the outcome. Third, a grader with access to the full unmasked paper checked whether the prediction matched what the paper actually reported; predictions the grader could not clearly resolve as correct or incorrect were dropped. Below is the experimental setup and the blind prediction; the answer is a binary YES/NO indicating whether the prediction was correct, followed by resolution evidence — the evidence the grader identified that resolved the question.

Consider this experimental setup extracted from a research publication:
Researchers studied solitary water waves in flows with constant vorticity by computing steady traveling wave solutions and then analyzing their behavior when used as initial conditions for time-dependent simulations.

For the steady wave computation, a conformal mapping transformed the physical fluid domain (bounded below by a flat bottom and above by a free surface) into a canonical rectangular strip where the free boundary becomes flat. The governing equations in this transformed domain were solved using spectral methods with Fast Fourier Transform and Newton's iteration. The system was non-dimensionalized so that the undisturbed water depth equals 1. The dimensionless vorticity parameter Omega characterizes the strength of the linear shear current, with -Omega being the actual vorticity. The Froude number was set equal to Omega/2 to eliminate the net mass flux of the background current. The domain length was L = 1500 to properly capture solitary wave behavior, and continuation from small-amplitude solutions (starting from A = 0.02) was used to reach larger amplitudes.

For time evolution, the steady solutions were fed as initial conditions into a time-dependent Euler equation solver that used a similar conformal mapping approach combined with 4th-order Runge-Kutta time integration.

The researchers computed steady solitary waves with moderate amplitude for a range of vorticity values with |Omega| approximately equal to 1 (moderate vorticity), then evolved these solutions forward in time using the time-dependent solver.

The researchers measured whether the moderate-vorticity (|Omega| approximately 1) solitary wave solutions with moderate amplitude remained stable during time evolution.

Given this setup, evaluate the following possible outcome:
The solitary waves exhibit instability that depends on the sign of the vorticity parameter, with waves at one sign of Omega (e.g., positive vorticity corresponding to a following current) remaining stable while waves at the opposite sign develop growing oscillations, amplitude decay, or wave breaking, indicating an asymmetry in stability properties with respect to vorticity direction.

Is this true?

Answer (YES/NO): NO